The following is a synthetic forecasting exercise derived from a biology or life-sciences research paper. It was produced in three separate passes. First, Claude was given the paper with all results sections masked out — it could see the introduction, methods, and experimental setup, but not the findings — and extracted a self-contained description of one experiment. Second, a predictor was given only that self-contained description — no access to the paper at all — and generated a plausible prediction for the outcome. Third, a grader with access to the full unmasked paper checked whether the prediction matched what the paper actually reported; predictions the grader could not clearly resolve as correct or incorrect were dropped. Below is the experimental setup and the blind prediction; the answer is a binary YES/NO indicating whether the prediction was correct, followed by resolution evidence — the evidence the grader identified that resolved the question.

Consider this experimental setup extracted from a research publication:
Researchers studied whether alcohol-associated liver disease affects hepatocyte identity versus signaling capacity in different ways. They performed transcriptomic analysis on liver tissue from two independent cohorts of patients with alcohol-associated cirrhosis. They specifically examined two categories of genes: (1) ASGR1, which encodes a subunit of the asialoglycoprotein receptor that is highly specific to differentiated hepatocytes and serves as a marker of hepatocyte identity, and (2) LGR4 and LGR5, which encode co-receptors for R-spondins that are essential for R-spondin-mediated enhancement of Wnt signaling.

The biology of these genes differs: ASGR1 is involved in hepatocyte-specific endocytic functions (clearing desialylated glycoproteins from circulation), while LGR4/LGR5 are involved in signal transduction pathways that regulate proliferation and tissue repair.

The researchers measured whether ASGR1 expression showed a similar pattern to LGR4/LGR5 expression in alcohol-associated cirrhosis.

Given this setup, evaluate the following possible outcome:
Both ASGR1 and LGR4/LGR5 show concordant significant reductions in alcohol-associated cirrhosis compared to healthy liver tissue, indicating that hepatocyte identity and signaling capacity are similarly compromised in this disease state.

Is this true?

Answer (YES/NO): NO